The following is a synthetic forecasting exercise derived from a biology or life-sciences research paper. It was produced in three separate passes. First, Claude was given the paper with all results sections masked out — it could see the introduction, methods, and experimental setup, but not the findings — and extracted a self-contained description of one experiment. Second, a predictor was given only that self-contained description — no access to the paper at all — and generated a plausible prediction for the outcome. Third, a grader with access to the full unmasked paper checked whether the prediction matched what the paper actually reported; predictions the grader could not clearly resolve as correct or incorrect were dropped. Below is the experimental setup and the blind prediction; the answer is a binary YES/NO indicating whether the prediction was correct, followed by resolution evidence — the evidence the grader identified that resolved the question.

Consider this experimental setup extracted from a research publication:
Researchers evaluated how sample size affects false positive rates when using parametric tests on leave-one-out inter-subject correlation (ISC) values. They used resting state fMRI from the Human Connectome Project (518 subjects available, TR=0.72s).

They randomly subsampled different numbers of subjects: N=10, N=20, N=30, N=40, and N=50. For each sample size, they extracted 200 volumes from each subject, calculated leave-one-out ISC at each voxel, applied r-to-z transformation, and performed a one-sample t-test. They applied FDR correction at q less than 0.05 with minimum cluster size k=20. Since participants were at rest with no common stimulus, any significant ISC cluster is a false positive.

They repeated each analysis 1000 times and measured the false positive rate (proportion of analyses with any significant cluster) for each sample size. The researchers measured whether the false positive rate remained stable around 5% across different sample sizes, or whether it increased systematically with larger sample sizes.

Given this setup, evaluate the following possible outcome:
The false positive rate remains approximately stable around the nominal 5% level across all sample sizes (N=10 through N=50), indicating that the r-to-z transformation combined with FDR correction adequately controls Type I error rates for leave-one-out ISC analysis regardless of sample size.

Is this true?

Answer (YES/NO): NO